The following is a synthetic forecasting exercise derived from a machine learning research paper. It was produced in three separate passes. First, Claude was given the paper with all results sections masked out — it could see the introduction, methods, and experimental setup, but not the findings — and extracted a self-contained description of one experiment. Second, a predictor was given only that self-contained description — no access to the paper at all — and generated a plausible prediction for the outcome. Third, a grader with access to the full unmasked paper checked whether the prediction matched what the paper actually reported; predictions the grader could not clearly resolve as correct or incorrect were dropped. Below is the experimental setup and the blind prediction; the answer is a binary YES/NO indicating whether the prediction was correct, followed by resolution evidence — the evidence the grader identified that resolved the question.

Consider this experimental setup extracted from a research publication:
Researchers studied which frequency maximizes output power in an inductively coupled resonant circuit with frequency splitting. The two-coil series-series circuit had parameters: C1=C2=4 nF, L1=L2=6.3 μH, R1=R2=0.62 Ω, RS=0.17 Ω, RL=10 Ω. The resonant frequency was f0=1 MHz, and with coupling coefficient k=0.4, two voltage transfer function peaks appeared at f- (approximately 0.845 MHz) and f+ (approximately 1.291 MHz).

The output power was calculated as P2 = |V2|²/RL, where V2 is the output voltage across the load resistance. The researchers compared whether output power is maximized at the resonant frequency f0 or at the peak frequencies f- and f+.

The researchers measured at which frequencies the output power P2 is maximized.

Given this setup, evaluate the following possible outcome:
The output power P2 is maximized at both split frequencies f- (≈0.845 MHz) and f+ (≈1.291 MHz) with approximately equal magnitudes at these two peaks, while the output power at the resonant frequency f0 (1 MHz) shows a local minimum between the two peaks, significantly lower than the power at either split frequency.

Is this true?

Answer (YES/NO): YES